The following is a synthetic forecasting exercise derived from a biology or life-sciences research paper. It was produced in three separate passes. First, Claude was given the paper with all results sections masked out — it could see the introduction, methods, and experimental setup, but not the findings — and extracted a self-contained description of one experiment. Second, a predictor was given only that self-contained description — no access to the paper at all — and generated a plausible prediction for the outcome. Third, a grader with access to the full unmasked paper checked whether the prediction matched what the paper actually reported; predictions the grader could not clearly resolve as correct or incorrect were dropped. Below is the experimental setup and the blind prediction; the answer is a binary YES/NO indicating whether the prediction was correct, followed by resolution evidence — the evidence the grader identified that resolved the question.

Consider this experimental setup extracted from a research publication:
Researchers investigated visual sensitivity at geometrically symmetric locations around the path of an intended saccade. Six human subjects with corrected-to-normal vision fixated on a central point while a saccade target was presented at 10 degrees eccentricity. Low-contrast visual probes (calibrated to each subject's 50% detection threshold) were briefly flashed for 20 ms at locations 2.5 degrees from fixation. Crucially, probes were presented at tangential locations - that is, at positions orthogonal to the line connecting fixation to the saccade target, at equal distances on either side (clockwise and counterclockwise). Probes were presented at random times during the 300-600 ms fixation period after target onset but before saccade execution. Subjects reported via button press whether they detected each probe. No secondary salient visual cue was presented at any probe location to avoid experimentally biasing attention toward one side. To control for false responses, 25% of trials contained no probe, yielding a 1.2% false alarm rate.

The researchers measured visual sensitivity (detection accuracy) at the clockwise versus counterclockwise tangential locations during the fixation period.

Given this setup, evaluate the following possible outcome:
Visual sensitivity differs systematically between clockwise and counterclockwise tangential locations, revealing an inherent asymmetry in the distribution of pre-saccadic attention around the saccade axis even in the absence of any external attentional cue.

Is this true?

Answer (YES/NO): YES